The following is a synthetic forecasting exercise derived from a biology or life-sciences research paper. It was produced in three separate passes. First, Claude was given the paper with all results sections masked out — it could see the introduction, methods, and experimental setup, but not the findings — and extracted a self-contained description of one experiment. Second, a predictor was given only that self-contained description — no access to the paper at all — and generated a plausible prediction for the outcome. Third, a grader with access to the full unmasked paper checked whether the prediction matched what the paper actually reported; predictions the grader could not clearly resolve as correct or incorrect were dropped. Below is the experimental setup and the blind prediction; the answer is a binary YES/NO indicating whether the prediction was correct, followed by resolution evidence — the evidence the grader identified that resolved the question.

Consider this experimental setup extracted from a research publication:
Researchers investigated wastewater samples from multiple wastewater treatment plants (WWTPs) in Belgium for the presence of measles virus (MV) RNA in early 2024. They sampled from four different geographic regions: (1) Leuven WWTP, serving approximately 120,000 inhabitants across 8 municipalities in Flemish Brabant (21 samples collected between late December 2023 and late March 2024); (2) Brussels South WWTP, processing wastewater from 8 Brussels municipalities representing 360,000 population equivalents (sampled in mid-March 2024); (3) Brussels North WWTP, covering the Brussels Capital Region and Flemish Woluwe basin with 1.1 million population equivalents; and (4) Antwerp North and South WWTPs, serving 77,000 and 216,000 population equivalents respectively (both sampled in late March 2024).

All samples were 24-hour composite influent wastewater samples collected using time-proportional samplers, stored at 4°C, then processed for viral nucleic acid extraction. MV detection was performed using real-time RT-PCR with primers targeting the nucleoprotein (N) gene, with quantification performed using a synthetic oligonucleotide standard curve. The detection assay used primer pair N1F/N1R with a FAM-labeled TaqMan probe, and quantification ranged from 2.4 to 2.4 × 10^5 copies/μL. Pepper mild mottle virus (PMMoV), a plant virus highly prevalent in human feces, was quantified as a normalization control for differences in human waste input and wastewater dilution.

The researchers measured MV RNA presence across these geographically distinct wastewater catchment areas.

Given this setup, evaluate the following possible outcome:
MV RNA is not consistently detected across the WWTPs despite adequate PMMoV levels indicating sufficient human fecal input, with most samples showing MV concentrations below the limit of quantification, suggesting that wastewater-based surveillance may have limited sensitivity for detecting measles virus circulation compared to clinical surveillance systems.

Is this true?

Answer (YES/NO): NO